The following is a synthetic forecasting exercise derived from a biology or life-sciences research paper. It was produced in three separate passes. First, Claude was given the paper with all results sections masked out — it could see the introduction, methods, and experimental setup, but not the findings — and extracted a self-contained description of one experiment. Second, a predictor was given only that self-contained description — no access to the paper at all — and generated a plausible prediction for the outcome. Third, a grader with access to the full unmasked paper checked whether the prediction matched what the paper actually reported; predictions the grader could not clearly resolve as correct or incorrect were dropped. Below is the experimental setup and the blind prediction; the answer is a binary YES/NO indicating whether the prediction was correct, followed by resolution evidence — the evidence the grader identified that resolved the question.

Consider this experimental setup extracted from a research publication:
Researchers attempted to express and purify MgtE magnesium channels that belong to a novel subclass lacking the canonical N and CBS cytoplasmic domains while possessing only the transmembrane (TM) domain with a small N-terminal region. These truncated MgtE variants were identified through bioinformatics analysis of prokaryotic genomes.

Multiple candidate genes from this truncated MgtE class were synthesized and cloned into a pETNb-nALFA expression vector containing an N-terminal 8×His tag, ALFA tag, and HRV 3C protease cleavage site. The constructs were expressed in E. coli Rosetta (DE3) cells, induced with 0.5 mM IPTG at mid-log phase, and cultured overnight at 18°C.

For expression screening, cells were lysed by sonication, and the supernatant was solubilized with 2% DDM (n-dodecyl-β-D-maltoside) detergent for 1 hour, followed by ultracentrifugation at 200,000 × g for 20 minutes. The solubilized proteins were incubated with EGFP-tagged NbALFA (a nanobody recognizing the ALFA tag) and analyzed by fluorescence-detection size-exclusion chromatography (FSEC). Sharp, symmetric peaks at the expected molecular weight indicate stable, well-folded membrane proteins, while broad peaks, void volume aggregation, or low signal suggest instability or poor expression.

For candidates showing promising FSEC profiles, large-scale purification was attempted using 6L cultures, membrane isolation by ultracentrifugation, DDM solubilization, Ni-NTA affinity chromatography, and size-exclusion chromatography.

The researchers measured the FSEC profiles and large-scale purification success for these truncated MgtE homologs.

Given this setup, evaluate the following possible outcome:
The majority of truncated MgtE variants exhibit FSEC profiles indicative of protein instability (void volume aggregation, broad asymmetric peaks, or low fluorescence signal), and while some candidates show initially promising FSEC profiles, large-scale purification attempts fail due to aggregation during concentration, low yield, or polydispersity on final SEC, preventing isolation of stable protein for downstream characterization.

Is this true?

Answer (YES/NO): YES